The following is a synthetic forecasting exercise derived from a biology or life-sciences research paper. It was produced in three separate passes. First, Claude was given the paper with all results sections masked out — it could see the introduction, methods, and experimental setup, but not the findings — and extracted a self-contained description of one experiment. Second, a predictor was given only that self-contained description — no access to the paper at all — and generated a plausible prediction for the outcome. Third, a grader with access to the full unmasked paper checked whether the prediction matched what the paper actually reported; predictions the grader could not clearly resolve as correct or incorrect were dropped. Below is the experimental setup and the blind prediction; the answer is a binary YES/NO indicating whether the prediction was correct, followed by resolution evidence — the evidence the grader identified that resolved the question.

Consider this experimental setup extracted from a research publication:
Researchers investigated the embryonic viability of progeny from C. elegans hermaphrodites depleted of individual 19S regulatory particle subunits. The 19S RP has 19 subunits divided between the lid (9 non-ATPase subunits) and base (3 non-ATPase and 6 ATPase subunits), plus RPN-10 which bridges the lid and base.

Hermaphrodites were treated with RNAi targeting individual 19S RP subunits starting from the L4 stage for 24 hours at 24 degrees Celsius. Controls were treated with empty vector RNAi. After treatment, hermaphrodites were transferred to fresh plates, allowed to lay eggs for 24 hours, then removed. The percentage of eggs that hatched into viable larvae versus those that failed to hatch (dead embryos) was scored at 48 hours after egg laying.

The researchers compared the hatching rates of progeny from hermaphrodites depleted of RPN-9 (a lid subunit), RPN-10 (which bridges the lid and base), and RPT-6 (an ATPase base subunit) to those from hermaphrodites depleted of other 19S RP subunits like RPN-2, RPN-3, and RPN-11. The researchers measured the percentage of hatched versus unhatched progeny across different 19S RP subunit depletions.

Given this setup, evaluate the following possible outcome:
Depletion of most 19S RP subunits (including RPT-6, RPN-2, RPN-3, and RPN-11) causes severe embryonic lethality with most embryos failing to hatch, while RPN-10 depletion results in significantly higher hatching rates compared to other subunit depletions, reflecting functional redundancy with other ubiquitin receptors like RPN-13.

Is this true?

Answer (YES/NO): NO